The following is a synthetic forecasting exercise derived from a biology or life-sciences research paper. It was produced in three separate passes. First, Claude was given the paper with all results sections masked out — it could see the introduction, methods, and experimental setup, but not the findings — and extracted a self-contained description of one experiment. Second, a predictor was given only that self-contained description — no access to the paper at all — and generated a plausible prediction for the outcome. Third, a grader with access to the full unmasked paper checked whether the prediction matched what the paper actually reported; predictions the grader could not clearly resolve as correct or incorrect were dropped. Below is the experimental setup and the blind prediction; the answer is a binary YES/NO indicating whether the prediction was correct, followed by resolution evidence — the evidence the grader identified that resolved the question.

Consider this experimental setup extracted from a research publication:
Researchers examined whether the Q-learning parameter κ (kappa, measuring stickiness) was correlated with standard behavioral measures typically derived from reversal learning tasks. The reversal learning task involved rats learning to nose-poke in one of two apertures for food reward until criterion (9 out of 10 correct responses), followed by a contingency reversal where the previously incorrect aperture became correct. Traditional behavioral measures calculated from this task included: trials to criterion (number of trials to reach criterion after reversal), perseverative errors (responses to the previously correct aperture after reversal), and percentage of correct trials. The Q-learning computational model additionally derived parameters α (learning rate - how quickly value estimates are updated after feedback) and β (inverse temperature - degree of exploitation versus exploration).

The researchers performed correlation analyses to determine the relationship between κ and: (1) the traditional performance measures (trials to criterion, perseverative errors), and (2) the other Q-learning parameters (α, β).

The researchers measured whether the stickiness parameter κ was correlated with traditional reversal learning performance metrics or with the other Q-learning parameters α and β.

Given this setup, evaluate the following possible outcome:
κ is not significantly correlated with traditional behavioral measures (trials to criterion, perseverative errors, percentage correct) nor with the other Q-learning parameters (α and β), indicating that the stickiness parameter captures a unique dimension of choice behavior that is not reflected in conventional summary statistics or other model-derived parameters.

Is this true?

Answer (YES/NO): YES